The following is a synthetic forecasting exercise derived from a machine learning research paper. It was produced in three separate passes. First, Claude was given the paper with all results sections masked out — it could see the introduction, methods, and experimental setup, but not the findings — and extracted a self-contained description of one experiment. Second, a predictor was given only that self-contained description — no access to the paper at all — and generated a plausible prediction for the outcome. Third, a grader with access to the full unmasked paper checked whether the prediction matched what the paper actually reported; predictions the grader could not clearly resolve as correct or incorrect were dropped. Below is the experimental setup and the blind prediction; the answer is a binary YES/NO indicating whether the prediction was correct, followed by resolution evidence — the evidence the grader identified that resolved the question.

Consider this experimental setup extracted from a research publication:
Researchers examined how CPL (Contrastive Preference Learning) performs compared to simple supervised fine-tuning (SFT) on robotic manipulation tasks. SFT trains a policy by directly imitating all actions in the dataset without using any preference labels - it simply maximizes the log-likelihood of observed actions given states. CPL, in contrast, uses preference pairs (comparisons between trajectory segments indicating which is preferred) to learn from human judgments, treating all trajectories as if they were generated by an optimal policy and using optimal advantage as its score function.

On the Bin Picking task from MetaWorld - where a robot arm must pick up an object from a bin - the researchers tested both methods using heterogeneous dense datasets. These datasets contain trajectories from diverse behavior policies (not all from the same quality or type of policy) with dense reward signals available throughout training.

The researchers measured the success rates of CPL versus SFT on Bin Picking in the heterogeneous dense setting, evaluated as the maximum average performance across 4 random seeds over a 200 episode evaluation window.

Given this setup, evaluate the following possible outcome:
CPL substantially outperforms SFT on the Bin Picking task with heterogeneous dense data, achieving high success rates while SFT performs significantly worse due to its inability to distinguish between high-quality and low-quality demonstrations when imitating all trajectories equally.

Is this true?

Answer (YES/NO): NO